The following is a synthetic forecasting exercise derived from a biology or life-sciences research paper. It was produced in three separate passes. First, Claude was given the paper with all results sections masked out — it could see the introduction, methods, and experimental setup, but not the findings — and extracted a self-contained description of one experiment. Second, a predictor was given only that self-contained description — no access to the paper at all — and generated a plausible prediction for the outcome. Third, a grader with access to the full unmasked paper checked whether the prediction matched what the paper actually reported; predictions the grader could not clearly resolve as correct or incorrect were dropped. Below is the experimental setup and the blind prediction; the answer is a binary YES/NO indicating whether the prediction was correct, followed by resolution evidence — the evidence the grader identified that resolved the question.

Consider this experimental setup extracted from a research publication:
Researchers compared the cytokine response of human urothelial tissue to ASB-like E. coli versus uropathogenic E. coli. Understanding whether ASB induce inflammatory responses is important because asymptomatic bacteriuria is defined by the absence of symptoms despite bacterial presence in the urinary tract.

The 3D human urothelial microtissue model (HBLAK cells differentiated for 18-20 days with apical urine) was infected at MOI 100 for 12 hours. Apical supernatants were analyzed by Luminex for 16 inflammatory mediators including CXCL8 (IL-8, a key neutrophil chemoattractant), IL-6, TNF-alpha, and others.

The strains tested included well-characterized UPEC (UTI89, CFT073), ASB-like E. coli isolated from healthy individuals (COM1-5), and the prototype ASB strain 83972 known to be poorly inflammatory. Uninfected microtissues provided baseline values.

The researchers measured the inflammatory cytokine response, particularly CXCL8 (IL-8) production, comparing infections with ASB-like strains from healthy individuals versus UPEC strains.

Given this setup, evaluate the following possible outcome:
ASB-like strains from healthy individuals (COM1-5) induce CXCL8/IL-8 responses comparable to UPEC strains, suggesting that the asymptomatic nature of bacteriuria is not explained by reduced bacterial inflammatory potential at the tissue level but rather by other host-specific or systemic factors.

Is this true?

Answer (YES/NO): NO